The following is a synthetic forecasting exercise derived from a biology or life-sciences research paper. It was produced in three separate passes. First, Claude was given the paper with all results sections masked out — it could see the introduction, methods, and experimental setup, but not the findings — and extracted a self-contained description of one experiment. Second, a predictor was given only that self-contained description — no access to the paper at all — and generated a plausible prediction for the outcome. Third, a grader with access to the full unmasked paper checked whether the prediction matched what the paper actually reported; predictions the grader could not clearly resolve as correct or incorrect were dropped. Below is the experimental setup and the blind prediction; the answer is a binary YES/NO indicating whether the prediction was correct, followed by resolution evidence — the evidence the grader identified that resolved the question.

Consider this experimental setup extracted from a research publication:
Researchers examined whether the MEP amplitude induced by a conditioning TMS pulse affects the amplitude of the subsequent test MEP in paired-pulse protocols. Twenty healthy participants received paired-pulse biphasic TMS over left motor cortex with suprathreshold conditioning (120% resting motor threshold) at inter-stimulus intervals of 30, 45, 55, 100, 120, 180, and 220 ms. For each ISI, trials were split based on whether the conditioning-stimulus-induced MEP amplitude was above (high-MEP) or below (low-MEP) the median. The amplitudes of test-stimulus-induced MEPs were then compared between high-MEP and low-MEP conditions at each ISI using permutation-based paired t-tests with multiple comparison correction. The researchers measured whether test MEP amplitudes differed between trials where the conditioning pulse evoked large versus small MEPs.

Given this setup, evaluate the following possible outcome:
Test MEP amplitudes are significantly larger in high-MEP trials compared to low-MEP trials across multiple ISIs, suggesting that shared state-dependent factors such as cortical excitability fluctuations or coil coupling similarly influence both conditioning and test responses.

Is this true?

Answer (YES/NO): NO